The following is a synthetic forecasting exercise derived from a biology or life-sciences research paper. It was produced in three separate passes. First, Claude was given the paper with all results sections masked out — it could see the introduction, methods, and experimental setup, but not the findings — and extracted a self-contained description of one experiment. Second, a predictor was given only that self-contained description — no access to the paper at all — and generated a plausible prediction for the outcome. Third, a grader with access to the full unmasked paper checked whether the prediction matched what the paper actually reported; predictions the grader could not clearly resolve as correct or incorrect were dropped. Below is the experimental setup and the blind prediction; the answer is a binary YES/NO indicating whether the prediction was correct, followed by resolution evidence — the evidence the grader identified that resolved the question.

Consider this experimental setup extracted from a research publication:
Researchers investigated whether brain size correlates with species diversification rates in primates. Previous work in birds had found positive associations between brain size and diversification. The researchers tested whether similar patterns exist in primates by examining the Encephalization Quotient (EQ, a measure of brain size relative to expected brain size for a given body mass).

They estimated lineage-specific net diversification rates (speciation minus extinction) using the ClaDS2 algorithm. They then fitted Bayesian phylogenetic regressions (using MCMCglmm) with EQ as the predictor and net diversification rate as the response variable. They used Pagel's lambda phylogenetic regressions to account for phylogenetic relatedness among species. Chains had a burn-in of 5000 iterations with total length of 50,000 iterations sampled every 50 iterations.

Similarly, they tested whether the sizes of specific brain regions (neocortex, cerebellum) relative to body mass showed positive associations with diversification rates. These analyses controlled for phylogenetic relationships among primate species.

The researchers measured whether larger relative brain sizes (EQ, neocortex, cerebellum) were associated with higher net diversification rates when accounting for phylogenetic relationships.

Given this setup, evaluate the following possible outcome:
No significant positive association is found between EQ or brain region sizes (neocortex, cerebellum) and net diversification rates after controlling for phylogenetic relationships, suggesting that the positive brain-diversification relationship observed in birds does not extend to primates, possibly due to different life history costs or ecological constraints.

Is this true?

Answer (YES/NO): YES